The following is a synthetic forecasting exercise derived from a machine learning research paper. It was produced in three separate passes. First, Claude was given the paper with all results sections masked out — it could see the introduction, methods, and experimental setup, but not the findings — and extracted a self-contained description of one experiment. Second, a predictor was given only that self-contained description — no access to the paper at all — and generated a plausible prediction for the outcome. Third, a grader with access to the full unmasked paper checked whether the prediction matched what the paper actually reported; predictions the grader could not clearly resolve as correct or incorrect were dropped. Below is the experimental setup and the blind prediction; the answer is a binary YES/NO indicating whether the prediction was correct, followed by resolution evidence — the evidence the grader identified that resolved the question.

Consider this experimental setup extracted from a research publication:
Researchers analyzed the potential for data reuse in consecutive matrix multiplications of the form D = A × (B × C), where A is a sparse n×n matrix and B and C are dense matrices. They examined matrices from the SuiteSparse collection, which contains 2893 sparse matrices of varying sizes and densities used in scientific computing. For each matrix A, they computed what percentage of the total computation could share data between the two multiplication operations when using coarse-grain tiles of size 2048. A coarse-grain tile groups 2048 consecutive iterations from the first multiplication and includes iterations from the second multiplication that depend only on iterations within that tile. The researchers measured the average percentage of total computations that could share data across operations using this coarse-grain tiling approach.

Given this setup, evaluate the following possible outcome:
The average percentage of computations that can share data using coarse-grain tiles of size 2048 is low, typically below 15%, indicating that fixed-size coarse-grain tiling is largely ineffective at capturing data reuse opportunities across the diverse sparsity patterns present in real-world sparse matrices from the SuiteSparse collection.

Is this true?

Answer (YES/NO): NO